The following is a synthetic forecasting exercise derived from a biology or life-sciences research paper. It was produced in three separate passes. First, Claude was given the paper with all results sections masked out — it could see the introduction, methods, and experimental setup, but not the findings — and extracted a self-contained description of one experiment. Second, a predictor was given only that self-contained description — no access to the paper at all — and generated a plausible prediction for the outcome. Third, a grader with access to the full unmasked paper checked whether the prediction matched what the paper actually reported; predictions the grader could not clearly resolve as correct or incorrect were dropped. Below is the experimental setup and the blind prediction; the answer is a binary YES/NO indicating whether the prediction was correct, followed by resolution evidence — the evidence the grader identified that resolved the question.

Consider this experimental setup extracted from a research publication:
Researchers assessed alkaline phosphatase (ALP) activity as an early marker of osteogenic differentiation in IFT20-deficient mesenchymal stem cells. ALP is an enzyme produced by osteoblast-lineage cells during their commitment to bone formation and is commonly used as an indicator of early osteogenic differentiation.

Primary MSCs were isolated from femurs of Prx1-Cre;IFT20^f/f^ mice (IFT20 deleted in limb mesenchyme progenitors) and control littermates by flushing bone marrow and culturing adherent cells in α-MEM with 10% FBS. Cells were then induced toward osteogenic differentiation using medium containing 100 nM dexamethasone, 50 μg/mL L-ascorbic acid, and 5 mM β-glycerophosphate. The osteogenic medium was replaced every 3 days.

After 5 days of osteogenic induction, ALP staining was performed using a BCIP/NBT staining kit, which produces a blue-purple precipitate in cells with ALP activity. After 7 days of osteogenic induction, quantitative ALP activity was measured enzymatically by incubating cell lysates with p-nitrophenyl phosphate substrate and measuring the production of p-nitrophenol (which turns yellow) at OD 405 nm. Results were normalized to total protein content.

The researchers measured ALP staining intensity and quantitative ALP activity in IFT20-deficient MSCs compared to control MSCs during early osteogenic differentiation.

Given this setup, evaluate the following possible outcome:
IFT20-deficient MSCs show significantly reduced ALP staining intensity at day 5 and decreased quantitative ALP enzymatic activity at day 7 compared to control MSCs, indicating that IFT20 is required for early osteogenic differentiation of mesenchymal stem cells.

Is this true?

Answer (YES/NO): YES